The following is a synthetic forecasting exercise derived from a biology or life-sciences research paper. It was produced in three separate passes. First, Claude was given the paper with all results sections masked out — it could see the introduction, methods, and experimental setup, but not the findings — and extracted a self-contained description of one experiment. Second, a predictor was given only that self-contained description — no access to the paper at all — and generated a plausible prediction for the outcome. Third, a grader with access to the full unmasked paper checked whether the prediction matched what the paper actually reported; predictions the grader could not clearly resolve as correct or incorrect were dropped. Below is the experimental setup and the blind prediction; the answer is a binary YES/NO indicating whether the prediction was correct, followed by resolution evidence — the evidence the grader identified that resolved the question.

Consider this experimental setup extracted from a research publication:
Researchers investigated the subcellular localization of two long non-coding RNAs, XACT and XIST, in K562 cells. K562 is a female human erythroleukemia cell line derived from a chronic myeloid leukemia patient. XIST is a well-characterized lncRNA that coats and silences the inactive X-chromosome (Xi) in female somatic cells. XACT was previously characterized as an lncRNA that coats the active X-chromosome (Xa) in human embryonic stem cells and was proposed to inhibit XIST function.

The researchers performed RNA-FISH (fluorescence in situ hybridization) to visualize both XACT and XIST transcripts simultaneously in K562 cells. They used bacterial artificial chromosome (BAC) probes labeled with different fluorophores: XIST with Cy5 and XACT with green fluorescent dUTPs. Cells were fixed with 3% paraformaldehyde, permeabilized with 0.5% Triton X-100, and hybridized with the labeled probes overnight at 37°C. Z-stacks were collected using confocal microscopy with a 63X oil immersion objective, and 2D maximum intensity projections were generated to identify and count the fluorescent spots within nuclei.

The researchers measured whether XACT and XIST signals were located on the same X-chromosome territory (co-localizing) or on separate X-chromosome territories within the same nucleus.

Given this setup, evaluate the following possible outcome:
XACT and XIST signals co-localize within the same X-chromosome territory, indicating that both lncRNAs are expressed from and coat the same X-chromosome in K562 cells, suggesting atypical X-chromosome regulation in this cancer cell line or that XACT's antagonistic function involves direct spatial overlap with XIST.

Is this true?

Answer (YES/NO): YES